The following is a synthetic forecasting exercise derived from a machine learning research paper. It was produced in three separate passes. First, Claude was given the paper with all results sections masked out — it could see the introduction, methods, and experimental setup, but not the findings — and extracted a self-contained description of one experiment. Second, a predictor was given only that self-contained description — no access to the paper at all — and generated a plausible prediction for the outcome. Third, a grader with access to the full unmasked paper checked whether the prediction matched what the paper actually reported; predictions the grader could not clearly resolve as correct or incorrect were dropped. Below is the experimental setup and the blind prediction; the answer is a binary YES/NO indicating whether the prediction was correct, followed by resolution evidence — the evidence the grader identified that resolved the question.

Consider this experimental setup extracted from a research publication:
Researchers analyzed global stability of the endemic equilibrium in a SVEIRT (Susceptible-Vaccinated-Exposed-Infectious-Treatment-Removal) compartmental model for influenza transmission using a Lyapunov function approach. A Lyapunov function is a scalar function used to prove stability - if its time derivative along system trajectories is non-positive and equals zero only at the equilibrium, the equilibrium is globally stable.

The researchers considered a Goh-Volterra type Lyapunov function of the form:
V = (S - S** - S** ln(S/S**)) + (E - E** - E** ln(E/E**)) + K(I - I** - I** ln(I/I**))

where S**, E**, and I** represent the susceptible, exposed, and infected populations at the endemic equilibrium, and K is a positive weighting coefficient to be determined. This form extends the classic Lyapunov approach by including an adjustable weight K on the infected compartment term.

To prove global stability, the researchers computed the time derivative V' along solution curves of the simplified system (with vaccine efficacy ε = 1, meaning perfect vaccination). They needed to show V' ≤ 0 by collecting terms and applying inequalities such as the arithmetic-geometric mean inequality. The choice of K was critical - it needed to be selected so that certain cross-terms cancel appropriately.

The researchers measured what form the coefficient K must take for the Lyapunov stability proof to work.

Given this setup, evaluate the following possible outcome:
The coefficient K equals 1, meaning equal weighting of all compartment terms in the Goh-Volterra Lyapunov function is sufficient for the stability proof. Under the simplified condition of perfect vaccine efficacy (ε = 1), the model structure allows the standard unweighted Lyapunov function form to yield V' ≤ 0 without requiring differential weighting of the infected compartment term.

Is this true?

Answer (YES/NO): NO